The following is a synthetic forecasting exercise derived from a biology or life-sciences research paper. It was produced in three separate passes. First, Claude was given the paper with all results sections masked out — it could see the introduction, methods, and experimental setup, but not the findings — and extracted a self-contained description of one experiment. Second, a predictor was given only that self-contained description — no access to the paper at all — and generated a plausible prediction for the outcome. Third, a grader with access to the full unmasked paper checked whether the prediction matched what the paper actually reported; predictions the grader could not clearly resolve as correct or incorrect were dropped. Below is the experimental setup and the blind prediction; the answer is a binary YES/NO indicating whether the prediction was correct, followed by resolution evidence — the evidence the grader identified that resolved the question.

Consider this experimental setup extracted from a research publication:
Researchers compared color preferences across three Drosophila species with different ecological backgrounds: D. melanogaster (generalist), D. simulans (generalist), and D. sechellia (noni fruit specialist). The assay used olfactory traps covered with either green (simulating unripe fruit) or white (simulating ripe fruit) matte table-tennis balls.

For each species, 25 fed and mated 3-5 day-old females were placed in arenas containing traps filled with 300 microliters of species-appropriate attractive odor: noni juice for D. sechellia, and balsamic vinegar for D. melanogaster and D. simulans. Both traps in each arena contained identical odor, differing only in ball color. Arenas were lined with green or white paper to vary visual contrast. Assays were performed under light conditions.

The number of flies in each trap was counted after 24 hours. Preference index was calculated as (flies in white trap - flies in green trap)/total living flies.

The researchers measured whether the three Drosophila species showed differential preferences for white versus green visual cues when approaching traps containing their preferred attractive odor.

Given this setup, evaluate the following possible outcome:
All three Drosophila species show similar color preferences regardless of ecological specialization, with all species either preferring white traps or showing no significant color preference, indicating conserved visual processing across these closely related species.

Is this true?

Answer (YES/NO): YES